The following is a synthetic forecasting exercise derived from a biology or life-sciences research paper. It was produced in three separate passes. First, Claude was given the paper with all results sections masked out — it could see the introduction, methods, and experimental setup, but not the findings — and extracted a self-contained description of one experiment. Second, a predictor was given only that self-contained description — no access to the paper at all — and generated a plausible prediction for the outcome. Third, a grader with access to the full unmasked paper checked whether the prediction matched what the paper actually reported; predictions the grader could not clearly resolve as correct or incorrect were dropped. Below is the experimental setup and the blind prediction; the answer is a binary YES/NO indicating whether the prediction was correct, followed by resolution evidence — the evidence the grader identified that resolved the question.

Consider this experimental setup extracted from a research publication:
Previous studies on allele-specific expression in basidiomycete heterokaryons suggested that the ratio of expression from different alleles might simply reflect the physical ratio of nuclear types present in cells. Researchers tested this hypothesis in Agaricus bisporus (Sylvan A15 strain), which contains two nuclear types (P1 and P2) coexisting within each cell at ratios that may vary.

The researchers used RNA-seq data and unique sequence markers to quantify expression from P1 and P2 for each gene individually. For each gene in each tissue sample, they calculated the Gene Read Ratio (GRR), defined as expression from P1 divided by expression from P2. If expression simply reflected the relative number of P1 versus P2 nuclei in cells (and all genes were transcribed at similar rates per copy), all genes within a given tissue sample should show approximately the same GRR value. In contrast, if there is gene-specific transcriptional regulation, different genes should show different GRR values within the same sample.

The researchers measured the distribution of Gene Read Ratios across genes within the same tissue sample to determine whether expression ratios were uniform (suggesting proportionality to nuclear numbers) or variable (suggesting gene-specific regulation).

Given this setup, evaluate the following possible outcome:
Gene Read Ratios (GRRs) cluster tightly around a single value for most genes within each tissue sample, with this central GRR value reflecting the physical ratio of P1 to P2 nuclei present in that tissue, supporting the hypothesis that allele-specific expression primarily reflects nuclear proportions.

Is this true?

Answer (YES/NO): NO